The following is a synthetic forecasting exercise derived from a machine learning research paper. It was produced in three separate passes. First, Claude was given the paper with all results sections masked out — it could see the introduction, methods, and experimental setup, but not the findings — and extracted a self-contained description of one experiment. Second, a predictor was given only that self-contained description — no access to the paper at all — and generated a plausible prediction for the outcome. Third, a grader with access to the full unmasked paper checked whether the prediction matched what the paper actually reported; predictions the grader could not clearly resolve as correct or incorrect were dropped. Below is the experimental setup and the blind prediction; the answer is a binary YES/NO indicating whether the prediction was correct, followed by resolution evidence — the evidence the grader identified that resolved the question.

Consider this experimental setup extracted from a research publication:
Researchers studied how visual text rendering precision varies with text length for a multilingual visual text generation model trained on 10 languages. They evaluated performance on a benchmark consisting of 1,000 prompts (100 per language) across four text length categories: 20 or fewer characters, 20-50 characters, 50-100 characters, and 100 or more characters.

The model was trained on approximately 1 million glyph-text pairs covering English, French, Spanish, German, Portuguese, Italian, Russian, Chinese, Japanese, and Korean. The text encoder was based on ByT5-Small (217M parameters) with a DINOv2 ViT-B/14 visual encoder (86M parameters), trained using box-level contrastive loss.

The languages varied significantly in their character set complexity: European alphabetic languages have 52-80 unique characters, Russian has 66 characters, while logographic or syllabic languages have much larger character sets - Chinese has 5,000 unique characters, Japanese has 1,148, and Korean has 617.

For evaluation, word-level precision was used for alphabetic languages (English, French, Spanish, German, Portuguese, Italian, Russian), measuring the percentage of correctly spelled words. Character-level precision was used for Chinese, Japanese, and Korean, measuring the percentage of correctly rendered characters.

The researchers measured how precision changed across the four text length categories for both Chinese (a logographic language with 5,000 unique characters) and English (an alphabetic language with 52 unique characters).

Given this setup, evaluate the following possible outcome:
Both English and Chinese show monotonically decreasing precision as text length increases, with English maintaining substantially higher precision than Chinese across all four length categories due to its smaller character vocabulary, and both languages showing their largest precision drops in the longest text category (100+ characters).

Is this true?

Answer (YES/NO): NO